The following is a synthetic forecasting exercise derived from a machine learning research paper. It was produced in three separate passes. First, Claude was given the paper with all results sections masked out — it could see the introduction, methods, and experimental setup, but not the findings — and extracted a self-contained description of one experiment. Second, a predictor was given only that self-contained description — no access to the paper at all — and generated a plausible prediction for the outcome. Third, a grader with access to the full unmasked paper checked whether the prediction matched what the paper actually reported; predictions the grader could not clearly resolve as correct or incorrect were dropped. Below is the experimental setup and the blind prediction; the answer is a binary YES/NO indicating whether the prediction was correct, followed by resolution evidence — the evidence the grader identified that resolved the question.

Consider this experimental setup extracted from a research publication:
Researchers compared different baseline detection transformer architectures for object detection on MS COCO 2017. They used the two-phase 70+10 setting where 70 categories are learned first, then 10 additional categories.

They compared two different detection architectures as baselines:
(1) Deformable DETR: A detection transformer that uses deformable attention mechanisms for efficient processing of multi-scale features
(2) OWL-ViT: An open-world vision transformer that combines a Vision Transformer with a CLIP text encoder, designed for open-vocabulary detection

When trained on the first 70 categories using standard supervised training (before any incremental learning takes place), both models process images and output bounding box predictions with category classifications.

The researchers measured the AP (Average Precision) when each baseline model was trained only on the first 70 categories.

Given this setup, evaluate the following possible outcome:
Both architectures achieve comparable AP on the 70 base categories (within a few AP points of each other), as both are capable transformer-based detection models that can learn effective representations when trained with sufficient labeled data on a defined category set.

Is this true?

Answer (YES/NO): YES